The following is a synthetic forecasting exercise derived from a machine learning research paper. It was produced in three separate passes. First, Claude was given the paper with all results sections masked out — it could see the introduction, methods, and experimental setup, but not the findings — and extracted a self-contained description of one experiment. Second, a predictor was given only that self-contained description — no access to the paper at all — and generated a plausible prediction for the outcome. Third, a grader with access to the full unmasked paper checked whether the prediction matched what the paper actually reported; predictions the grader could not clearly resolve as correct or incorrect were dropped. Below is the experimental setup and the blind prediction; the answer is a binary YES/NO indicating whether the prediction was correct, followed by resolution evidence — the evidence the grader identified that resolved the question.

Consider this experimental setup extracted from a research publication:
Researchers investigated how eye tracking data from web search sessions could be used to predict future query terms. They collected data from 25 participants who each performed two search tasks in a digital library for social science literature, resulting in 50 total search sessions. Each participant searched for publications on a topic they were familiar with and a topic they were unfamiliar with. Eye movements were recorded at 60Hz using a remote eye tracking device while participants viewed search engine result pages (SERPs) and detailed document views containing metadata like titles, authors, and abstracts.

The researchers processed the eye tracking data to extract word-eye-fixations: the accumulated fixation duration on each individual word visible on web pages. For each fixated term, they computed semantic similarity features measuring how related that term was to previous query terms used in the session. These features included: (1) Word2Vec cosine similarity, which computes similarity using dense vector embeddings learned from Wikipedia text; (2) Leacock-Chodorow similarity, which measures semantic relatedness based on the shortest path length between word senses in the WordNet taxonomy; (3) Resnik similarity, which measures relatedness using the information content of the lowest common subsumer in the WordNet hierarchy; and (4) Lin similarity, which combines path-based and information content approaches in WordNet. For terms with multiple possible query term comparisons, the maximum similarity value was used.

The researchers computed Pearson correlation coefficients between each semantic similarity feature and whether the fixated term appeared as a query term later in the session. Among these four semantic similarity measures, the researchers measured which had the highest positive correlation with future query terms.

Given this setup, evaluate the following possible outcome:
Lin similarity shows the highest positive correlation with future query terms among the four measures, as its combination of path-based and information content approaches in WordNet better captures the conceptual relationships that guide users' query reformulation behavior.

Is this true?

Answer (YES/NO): NO